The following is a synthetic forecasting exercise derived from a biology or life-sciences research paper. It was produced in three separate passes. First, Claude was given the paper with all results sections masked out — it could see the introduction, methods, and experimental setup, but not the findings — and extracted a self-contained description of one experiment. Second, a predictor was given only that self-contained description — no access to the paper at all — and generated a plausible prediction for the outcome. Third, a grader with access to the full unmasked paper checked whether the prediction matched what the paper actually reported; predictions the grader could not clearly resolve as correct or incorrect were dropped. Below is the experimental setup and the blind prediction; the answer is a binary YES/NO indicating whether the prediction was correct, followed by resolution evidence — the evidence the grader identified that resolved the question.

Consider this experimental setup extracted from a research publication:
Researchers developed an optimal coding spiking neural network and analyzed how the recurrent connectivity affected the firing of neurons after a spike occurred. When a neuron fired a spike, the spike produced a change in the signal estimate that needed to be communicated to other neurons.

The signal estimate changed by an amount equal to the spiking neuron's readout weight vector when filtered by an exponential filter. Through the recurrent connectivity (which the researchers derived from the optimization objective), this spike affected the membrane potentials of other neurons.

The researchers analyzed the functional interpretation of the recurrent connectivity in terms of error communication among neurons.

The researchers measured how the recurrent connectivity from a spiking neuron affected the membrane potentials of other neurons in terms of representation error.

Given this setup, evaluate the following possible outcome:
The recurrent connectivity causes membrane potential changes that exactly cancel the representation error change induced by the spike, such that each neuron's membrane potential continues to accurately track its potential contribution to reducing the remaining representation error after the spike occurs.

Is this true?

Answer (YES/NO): NO